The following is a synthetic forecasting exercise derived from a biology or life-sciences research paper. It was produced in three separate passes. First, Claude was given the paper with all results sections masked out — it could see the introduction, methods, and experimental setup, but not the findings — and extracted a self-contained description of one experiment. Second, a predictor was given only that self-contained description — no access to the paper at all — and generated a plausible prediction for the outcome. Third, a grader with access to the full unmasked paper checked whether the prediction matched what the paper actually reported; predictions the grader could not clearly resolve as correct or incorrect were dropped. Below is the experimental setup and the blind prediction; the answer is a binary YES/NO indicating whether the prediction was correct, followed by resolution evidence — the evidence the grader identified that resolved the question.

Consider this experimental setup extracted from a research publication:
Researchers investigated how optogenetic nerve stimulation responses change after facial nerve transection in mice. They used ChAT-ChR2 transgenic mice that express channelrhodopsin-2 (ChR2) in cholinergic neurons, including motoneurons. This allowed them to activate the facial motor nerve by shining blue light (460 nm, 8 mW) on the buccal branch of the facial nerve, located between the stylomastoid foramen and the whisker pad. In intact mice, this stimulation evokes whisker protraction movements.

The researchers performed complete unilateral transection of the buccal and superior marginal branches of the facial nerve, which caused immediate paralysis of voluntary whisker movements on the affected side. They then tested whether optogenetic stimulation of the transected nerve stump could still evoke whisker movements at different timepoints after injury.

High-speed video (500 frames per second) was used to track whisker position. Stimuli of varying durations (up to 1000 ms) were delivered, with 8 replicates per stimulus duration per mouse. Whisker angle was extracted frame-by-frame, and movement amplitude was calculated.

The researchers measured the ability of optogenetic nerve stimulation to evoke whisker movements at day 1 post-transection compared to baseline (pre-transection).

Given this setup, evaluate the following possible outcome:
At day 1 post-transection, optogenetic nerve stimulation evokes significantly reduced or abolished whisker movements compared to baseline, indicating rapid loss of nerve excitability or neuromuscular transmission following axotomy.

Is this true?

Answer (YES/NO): YES